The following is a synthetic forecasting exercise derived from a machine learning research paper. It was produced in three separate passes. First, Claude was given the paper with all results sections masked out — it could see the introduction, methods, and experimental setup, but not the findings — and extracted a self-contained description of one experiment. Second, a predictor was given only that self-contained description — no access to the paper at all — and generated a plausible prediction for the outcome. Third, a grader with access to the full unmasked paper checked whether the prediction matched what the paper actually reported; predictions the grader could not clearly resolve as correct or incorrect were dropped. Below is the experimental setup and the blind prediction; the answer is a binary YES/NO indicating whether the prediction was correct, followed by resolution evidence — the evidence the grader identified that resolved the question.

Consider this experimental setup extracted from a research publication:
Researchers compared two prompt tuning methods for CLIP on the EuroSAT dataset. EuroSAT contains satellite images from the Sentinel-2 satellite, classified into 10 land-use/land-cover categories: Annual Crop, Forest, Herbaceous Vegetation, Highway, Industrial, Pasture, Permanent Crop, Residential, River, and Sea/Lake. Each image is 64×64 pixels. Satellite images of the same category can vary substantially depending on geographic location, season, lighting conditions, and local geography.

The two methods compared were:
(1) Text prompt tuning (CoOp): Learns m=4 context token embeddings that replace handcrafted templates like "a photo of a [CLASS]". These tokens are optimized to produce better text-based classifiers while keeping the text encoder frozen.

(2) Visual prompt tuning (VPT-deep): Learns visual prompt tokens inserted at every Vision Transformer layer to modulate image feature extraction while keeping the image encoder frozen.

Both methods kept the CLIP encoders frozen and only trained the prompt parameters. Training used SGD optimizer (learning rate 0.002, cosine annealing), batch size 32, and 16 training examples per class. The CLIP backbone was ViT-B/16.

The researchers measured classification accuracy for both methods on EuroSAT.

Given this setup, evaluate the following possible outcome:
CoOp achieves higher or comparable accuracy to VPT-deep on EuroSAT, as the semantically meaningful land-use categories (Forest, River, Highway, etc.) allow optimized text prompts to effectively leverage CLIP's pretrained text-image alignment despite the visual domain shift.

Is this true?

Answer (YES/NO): NO